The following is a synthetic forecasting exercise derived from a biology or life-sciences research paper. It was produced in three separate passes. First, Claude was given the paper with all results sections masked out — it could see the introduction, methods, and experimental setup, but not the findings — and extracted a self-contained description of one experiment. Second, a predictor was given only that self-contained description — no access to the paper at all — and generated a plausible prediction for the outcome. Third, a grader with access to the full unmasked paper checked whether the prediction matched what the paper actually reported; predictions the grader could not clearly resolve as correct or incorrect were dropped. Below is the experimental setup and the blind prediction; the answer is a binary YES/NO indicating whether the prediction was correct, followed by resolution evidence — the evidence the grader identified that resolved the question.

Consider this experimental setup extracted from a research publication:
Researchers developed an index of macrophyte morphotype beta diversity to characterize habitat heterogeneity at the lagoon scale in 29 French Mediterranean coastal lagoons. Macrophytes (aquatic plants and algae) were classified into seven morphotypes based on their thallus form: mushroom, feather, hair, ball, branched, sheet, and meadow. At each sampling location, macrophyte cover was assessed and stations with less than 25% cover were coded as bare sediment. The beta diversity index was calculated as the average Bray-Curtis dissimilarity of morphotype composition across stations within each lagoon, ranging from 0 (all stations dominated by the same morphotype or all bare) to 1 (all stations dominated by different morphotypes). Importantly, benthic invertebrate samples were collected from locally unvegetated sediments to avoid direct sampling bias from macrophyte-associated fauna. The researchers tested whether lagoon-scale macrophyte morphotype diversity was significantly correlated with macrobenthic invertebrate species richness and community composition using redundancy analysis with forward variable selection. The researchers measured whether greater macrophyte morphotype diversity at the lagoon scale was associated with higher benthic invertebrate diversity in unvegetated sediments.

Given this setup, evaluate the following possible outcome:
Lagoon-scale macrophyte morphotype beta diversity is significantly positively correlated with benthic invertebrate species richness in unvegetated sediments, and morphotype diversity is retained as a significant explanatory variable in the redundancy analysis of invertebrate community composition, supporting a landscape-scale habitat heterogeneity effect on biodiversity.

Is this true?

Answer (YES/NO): NO